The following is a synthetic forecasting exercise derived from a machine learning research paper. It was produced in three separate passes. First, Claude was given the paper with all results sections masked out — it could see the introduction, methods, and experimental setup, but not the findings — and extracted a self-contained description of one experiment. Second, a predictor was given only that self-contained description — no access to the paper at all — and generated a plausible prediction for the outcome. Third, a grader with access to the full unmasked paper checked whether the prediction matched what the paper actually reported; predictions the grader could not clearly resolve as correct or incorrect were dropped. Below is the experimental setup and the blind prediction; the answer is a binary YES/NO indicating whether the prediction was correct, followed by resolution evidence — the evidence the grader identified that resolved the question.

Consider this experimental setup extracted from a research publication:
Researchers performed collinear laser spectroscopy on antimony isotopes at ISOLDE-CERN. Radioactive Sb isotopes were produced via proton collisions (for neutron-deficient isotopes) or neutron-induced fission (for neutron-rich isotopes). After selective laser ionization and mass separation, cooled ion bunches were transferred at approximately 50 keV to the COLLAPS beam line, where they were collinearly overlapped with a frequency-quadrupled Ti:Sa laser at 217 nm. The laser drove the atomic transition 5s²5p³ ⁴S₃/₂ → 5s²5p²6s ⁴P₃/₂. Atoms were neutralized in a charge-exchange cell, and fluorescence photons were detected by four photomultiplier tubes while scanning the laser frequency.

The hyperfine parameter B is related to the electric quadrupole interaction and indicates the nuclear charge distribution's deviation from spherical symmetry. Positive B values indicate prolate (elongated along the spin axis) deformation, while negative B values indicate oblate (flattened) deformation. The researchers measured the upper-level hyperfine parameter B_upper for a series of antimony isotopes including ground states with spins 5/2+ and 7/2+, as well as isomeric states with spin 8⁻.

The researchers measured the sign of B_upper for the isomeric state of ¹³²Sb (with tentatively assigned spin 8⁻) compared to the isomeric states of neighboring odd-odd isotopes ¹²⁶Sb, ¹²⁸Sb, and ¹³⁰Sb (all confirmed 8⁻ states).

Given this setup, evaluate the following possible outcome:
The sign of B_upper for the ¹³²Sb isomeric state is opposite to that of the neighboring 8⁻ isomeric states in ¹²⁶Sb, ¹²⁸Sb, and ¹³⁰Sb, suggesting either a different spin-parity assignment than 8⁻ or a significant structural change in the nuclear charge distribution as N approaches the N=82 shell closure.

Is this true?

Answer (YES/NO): YES